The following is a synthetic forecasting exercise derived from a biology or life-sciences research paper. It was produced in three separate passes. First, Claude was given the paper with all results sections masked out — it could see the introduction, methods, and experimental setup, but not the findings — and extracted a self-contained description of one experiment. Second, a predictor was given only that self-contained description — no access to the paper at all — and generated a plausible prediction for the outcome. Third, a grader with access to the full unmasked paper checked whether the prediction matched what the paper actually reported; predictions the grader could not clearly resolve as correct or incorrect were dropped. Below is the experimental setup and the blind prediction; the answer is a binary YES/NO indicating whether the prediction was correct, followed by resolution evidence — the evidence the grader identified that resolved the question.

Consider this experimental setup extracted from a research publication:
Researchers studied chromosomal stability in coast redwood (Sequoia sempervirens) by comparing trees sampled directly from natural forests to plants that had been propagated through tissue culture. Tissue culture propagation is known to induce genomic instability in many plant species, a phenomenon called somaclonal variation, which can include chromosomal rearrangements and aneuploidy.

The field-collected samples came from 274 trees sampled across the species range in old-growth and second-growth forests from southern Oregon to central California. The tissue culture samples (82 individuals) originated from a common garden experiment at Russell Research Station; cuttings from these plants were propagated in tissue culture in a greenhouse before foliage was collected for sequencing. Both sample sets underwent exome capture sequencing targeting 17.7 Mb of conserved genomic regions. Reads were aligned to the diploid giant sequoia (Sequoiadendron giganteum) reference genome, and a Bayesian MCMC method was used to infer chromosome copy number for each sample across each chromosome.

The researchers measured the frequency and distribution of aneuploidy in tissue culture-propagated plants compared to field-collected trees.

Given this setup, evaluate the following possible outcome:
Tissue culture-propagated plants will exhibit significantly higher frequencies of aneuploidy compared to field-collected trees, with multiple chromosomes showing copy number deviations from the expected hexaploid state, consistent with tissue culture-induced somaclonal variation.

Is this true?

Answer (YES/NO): YES